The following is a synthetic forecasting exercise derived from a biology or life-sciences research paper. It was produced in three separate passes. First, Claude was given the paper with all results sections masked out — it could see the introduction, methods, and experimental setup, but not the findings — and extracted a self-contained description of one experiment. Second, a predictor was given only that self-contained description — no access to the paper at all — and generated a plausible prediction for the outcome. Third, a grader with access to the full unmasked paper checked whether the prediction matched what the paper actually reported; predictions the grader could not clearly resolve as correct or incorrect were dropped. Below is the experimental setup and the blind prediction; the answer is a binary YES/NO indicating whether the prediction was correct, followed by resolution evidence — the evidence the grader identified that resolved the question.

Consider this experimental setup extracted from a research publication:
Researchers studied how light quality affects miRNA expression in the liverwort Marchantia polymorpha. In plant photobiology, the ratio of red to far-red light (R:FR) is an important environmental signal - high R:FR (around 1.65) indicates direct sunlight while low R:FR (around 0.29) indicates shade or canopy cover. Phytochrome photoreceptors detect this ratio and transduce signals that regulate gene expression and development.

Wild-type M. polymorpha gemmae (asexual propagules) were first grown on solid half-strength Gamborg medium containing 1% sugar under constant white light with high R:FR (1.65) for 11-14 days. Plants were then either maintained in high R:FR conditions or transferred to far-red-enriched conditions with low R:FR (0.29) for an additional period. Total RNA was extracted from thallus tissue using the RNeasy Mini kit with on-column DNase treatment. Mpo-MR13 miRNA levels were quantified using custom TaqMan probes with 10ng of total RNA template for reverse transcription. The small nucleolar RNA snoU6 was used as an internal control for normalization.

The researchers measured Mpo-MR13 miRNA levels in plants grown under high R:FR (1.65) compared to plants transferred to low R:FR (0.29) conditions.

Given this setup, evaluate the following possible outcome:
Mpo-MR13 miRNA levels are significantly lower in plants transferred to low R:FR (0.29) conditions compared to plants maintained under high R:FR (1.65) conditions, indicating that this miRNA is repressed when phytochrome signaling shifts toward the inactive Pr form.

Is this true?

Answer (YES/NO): YES